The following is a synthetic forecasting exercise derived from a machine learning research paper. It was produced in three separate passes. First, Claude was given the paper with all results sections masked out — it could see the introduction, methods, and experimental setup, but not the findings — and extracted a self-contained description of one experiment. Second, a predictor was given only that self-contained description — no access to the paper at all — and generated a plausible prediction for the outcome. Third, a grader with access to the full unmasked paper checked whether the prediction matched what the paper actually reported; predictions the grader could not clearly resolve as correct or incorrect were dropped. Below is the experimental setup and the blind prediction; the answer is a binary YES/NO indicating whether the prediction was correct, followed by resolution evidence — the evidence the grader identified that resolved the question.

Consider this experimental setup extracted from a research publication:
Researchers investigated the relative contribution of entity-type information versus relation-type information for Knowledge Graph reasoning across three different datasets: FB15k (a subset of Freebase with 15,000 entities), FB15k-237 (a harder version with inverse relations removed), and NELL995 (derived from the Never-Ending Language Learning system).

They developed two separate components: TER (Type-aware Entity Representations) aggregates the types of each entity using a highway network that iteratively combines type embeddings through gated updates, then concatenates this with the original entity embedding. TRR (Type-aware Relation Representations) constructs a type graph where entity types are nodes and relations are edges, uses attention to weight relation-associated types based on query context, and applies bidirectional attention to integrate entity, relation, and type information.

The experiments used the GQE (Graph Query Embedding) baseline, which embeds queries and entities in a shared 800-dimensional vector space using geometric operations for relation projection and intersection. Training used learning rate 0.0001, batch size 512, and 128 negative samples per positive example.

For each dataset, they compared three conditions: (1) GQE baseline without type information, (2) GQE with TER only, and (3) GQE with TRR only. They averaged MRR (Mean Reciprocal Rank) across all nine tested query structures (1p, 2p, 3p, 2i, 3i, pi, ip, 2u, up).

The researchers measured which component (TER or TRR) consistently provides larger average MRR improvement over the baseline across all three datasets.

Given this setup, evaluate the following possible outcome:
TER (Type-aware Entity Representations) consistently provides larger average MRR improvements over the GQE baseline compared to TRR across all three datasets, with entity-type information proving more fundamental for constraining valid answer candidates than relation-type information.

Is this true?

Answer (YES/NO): NO